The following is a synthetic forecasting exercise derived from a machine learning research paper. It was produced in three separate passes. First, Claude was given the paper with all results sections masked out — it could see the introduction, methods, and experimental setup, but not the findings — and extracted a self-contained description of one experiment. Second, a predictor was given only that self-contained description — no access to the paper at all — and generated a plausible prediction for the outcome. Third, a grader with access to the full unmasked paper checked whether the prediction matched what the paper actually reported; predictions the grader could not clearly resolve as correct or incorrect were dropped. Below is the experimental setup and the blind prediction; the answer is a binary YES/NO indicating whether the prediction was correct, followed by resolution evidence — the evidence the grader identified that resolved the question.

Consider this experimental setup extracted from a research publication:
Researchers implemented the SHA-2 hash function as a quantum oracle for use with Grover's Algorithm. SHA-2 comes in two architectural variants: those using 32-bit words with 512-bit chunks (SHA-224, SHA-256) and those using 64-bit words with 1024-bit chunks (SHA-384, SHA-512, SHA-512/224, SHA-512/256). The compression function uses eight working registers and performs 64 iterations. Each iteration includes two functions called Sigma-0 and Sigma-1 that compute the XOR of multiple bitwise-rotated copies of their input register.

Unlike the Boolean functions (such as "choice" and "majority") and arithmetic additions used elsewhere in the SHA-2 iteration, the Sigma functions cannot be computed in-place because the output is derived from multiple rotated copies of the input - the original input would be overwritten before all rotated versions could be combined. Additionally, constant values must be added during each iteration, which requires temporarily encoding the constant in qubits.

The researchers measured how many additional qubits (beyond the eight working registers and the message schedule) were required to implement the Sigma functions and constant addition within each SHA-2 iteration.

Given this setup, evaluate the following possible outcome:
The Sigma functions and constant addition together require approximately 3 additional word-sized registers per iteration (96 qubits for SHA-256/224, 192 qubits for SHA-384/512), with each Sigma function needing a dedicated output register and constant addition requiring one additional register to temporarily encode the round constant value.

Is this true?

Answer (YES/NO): NO